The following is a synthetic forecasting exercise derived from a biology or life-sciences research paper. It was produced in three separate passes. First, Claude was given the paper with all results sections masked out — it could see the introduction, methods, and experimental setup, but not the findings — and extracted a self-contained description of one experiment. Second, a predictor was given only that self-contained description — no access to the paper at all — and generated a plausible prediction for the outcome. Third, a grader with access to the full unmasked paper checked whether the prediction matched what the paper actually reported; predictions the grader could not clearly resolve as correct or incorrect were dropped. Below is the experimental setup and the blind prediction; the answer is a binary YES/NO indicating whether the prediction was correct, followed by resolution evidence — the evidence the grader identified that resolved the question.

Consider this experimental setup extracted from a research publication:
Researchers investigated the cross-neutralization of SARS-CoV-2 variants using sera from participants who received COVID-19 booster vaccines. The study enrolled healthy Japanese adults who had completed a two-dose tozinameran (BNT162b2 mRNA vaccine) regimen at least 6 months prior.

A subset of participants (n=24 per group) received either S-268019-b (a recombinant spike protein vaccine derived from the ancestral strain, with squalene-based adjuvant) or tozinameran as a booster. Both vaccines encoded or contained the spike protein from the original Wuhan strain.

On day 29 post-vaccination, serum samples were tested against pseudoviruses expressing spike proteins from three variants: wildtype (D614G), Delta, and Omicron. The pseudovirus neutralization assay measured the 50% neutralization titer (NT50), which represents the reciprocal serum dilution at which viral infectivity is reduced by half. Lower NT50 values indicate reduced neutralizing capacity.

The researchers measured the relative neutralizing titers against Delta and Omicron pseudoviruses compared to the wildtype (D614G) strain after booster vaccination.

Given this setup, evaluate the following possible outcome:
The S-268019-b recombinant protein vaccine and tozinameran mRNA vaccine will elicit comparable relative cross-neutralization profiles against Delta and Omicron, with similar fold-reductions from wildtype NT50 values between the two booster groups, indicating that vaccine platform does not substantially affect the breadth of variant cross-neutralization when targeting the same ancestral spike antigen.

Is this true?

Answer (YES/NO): YES